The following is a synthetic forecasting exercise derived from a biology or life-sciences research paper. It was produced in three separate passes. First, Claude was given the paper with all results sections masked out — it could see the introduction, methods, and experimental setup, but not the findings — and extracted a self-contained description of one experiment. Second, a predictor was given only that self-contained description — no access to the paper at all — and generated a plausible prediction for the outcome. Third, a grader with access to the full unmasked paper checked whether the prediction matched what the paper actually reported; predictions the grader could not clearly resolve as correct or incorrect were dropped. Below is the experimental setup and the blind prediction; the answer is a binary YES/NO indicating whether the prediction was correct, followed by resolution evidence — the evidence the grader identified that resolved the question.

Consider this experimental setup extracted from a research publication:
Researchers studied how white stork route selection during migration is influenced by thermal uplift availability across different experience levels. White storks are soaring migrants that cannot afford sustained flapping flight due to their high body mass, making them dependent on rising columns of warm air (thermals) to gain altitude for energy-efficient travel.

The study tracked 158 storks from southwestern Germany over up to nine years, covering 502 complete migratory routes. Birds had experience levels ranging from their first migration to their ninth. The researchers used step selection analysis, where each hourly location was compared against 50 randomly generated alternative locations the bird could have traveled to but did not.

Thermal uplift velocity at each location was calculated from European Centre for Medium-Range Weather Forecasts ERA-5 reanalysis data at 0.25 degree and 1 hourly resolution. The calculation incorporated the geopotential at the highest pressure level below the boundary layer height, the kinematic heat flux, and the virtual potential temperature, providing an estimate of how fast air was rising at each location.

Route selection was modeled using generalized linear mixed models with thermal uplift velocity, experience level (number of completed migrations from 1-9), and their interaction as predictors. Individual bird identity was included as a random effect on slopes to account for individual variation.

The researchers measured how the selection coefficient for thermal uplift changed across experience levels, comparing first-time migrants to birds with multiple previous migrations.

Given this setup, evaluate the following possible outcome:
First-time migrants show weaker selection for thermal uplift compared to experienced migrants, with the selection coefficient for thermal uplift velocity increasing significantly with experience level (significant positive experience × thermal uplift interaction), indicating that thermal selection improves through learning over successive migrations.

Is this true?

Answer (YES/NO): NO